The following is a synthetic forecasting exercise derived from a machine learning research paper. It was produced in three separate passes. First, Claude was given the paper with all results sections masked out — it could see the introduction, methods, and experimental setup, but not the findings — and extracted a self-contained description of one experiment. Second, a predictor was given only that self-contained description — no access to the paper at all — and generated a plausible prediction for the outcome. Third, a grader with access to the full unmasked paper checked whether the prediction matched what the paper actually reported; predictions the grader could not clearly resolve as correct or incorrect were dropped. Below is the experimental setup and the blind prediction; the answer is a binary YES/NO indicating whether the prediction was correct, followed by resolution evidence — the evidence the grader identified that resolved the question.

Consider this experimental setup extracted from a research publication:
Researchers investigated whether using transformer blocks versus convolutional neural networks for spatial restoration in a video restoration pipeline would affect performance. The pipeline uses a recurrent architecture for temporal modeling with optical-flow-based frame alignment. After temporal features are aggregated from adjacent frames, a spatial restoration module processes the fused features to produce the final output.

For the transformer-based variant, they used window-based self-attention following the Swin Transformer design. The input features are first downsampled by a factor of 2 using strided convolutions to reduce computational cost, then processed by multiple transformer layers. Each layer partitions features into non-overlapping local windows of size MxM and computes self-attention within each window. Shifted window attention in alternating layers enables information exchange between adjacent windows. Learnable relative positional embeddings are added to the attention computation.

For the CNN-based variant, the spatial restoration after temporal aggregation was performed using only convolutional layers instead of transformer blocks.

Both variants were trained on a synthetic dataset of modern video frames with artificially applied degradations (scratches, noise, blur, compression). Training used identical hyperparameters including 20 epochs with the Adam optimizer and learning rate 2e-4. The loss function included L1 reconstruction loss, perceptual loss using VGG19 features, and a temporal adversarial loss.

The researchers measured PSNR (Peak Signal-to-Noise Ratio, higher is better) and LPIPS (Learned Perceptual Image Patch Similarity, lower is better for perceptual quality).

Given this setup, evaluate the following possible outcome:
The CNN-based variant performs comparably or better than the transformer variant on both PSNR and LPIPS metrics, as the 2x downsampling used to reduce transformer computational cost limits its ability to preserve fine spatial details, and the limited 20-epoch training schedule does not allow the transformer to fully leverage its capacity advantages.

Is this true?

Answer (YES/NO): NO